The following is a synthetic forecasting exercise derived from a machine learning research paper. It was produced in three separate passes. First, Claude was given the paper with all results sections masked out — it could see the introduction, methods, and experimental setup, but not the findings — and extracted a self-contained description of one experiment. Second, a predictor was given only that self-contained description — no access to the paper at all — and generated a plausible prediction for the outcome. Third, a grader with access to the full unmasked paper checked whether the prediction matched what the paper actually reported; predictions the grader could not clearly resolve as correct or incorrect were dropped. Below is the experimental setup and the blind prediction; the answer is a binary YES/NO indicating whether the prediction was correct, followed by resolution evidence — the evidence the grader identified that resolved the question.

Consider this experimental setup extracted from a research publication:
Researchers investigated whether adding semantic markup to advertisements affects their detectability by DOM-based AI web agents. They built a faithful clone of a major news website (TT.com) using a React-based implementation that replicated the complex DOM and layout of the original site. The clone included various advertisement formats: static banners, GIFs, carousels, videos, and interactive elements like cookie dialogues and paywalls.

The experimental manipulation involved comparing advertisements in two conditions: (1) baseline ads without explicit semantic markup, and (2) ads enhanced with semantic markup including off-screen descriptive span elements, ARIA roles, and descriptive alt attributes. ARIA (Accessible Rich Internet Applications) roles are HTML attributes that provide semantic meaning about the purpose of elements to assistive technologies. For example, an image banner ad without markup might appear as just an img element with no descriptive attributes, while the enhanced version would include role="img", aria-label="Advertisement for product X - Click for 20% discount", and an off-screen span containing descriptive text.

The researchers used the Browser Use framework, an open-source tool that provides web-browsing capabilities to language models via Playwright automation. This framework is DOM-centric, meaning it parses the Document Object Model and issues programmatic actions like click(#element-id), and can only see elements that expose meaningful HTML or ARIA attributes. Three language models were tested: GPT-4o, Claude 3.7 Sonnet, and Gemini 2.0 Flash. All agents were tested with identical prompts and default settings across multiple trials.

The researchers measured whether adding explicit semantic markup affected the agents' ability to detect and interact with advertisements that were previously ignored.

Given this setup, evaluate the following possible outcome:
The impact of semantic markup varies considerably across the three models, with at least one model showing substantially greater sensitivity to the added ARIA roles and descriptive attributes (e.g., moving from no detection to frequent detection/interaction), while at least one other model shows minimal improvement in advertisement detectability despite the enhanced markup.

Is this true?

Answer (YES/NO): NO